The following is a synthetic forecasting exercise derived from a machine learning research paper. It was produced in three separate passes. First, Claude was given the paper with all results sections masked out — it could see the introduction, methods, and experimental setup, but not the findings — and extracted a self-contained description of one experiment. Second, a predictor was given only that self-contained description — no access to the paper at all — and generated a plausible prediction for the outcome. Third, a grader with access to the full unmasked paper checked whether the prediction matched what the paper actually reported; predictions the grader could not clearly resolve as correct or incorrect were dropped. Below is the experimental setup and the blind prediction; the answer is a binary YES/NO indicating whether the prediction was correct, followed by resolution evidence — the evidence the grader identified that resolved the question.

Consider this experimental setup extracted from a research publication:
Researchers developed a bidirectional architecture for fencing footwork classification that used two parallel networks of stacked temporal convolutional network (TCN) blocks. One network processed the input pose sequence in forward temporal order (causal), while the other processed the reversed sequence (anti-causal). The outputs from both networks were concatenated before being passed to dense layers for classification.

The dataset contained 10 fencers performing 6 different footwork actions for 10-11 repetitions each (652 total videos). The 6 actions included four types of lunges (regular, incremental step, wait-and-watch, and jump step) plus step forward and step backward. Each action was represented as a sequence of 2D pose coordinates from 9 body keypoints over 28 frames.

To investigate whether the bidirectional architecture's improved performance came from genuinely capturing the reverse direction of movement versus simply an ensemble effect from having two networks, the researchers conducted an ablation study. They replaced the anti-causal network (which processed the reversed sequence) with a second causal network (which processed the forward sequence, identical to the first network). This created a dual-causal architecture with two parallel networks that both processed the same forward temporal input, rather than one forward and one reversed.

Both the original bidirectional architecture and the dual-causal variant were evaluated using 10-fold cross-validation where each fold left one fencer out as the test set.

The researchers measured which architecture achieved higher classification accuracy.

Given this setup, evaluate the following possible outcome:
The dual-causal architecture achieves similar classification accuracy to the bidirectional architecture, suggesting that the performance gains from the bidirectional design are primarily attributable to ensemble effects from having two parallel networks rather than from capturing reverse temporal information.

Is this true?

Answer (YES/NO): NO